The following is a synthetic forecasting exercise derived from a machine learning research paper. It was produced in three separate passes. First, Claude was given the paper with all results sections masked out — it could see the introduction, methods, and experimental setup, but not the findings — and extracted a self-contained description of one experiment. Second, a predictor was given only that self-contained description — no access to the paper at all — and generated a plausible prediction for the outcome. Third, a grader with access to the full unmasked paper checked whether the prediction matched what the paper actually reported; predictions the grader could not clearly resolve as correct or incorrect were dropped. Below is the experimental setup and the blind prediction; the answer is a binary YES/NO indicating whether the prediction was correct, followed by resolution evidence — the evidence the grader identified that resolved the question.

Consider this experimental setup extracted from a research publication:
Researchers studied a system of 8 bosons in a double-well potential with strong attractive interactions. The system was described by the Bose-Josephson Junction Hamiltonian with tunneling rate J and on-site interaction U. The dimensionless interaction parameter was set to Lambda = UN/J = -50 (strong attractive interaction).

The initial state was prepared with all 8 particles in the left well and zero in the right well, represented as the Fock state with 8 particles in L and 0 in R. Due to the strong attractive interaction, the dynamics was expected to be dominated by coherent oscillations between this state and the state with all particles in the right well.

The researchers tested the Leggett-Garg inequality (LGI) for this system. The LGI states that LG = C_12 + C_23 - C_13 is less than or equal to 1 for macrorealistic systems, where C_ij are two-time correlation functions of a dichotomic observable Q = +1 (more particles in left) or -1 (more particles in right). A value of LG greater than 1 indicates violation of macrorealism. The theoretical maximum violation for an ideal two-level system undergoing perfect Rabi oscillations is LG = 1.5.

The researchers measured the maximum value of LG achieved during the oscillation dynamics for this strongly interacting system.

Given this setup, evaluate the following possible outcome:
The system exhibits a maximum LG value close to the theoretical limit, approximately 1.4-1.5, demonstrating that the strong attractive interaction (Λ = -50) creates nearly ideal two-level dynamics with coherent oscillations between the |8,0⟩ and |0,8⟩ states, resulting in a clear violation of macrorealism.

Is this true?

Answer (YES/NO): YES